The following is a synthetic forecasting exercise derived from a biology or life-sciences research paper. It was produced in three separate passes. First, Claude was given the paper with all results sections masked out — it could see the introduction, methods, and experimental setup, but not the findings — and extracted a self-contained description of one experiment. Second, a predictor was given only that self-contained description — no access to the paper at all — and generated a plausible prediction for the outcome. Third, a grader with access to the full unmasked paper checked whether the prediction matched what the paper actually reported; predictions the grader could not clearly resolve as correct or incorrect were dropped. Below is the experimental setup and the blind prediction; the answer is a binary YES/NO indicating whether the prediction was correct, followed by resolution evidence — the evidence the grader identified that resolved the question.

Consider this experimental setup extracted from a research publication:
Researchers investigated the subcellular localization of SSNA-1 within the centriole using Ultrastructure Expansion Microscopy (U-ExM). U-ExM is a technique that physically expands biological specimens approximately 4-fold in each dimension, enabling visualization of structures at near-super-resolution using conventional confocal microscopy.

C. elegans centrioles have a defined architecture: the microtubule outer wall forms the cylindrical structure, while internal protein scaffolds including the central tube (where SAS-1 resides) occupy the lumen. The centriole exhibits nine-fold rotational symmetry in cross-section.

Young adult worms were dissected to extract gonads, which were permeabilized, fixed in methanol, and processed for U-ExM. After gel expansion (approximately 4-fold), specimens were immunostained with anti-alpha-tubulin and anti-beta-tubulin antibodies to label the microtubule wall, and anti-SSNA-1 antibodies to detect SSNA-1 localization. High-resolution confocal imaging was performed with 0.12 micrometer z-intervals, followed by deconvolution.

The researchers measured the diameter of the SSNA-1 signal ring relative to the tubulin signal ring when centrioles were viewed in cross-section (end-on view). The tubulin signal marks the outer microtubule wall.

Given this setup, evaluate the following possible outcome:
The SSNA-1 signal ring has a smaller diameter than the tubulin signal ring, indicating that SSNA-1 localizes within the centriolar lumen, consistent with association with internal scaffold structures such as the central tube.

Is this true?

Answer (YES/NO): YES